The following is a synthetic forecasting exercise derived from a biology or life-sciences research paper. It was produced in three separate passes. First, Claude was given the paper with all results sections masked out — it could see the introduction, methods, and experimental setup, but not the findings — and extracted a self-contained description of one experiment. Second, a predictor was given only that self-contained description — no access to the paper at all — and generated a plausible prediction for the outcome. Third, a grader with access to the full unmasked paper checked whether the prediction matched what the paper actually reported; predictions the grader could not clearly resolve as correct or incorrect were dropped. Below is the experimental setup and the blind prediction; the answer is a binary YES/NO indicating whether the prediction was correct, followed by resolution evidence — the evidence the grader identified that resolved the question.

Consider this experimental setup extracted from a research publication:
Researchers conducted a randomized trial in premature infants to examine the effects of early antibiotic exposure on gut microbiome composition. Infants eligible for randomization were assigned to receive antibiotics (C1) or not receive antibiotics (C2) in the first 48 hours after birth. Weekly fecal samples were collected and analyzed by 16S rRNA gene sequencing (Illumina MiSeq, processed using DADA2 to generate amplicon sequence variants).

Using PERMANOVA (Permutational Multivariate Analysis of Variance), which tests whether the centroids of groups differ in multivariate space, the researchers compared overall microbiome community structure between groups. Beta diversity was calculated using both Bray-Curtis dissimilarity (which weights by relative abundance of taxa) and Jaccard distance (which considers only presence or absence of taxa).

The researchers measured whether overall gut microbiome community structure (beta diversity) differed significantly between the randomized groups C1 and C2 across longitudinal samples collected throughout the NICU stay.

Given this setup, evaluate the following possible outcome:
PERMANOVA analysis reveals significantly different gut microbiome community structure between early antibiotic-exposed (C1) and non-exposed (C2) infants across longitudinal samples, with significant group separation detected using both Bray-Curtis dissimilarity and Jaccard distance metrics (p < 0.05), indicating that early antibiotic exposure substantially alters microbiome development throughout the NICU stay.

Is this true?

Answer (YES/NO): NO